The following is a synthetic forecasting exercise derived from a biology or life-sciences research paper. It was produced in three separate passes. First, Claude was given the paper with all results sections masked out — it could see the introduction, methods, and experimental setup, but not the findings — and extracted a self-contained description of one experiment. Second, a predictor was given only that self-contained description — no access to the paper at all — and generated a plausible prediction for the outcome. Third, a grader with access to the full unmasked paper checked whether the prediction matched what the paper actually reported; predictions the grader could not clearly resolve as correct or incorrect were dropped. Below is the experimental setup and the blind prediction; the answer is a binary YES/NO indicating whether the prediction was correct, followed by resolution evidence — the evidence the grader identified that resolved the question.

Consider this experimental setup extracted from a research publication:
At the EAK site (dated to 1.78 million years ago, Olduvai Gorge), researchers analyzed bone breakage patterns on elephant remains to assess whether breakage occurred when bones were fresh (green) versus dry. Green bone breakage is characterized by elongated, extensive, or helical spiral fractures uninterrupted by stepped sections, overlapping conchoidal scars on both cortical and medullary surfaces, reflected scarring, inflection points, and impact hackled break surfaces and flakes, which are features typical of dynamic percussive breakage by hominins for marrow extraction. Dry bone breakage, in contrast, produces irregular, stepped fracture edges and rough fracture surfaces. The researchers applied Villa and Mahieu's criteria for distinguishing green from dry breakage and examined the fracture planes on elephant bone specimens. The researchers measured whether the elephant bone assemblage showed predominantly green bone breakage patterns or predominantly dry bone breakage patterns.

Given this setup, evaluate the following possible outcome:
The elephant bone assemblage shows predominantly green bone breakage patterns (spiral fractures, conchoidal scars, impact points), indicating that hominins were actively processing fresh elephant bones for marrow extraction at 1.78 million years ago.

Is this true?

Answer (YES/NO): NO